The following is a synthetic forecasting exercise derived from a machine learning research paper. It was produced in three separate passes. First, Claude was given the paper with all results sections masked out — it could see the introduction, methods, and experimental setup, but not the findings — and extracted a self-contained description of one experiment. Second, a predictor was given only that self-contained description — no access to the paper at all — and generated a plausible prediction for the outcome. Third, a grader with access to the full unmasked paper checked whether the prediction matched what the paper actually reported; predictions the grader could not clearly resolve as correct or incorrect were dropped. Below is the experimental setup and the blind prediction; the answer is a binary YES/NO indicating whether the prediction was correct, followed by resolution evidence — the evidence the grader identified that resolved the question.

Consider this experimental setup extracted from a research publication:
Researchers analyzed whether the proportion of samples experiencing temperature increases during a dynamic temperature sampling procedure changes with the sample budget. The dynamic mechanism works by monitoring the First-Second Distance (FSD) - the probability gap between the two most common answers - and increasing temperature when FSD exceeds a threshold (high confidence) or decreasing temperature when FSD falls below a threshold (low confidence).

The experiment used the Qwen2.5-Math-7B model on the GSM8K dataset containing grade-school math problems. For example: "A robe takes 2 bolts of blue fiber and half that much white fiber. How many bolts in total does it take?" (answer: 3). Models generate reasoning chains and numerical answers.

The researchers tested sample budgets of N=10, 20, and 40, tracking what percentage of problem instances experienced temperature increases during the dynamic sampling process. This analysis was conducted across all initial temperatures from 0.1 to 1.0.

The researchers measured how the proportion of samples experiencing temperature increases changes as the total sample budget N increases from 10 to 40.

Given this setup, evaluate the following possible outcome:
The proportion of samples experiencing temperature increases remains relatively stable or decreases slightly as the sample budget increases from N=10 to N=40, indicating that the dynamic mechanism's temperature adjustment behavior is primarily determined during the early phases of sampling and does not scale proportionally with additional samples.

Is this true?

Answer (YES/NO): NO